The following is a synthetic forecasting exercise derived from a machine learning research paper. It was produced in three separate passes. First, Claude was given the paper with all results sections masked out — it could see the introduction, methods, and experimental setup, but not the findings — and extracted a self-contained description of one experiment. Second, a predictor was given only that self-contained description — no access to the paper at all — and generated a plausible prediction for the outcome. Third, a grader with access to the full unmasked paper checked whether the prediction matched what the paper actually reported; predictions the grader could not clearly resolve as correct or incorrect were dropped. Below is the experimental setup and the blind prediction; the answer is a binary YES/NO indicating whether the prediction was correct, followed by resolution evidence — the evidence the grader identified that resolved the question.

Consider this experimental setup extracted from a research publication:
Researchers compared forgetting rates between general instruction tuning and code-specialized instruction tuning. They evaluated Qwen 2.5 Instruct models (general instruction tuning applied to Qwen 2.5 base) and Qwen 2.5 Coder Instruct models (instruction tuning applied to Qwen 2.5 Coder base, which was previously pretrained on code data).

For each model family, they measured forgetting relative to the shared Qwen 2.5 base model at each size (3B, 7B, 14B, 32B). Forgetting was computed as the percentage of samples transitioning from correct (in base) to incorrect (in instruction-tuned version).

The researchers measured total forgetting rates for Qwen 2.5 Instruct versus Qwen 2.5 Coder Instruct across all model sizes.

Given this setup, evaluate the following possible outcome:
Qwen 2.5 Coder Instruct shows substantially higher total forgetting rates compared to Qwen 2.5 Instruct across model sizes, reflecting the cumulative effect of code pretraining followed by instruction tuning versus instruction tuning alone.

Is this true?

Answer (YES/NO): NO